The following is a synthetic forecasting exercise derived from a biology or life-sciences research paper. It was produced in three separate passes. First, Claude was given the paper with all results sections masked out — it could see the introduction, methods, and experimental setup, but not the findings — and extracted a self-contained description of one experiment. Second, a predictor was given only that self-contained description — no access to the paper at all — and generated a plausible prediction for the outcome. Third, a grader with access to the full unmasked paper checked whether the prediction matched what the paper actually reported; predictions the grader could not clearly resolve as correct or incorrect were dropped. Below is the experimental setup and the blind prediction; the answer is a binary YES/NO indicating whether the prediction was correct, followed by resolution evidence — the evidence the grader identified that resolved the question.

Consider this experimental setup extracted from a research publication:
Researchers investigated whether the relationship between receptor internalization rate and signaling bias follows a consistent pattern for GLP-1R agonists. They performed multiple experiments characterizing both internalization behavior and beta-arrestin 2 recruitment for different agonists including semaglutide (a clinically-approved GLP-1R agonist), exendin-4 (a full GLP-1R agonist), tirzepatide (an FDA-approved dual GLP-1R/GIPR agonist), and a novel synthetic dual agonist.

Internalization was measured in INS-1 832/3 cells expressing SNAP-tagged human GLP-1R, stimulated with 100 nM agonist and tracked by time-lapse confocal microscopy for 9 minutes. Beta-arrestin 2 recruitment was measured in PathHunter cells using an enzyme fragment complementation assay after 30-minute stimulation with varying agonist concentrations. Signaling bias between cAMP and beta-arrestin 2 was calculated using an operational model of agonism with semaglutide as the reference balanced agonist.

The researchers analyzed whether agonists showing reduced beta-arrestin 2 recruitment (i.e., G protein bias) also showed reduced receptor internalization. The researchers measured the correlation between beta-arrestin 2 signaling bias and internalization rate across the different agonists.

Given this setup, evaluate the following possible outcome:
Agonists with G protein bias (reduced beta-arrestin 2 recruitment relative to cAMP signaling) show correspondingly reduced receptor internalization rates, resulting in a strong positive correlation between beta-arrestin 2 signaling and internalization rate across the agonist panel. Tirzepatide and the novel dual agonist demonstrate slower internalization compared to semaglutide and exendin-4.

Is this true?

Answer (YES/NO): YES